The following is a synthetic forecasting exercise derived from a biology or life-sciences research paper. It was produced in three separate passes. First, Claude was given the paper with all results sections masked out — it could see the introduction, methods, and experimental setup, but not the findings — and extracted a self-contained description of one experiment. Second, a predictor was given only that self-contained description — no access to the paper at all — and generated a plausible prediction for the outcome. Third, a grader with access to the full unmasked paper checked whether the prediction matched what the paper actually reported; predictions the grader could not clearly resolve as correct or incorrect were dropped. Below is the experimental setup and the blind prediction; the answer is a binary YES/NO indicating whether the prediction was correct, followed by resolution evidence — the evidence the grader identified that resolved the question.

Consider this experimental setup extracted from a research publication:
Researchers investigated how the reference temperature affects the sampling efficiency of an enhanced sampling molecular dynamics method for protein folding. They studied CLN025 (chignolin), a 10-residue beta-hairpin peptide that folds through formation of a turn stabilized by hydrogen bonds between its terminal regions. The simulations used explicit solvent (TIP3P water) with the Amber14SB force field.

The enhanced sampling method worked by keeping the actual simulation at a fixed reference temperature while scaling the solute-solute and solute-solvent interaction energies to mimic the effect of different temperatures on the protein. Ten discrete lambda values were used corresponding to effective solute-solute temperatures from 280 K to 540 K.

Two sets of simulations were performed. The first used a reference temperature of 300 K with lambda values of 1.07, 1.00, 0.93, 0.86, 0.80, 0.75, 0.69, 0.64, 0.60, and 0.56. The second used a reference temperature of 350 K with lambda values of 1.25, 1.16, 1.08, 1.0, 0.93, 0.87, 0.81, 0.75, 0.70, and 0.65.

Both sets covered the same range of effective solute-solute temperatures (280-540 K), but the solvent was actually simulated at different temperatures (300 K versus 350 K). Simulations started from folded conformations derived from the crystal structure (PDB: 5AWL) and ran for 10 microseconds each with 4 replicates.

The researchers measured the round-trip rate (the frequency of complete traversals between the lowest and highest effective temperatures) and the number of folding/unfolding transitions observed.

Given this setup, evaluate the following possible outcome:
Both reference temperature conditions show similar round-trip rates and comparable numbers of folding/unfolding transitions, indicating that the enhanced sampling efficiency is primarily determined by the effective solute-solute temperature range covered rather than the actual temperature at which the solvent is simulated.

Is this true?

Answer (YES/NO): NO